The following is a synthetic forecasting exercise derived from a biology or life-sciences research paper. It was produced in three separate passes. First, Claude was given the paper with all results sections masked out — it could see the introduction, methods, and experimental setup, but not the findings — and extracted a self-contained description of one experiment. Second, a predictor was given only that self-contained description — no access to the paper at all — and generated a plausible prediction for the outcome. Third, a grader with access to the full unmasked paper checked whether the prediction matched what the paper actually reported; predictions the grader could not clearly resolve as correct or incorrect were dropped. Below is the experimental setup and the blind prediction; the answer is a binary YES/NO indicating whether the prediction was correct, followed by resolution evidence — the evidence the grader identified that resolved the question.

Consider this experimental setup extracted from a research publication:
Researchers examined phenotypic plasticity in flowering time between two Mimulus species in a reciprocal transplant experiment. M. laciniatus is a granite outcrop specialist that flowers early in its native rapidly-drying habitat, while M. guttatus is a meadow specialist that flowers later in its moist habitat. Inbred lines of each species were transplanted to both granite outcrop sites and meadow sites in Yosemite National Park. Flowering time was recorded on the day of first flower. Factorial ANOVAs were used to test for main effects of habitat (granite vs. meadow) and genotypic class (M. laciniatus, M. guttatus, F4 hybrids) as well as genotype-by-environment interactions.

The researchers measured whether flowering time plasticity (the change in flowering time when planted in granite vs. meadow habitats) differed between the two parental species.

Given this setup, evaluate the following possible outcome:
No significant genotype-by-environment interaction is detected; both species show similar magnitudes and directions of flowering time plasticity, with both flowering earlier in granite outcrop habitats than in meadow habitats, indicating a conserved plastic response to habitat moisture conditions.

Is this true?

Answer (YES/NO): NO